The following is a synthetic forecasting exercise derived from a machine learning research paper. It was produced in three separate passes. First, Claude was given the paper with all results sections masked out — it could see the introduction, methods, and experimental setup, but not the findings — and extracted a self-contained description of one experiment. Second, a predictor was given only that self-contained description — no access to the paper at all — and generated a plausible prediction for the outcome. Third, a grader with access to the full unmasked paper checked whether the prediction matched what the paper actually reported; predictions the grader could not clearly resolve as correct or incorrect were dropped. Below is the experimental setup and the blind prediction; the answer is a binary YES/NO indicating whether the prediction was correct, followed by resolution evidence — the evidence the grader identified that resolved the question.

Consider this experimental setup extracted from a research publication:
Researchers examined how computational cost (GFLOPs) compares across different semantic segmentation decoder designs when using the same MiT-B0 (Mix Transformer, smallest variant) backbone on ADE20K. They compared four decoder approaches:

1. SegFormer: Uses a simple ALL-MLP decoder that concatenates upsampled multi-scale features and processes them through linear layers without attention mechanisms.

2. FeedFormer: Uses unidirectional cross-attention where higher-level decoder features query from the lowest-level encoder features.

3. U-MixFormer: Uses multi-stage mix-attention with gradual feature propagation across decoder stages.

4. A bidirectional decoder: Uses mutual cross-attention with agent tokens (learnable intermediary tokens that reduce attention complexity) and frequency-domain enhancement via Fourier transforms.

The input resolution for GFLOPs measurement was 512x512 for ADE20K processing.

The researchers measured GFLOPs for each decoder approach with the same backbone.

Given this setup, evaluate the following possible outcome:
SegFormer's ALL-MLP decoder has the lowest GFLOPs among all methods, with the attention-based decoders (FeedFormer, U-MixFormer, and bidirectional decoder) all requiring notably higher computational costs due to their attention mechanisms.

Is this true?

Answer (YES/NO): NO